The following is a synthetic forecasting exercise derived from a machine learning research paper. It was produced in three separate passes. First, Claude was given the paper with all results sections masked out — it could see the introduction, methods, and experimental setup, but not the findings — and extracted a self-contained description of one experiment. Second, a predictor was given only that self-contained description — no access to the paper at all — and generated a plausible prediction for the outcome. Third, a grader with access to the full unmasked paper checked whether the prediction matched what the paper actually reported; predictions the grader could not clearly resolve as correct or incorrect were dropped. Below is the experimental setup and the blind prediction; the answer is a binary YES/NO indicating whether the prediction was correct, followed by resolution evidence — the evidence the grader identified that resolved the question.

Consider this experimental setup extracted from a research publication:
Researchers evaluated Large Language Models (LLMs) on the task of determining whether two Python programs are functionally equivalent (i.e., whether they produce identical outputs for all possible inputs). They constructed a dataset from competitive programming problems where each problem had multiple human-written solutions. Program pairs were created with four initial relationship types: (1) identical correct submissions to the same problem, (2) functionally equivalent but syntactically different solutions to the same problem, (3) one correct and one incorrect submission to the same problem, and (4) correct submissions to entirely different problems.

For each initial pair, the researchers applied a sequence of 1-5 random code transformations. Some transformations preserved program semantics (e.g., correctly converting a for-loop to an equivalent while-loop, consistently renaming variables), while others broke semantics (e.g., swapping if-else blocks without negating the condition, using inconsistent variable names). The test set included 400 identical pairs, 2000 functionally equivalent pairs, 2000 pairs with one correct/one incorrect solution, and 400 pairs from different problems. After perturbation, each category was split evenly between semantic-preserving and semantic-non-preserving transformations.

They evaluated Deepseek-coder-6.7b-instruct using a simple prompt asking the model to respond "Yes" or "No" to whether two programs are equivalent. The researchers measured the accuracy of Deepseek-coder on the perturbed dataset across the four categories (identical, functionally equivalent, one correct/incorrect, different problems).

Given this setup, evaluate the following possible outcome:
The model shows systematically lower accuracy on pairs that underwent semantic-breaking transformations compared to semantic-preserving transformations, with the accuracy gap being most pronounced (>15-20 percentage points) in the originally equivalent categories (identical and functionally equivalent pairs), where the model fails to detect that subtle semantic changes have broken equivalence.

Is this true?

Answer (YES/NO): YES